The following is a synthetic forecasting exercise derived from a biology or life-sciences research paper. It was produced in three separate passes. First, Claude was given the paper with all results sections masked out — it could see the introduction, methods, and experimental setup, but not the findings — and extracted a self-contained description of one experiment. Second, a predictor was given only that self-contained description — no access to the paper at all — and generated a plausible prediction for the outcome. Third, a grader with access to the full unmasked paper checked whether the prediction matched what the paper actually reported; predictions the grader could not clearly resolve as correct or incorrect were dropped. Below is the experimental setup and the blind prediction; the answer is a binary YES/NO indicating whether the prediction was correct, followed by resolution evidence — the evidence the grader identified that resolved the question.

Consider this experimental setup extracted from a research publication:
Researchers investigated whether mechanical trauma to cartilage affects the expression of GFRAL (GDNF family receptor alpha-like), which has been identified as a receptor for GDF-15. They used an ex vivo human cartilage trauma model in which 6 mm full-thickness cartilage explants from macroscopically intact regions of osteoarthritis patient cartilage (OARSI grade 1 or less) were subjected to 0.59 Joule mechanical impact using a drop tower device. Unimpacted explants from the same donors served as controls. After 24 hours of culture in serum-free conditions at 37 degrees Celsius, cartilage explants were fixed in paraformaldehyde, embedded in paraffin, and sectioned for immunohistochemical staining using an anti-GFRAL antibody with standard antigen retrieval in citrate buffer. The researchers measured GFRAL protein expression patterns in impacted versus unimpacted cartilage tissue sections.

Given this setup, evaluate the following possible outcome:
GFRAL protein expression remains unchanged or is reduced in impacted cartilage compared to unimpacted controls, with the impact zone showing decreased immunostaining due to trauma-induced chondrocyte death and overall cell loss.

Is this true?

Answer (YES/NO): NO